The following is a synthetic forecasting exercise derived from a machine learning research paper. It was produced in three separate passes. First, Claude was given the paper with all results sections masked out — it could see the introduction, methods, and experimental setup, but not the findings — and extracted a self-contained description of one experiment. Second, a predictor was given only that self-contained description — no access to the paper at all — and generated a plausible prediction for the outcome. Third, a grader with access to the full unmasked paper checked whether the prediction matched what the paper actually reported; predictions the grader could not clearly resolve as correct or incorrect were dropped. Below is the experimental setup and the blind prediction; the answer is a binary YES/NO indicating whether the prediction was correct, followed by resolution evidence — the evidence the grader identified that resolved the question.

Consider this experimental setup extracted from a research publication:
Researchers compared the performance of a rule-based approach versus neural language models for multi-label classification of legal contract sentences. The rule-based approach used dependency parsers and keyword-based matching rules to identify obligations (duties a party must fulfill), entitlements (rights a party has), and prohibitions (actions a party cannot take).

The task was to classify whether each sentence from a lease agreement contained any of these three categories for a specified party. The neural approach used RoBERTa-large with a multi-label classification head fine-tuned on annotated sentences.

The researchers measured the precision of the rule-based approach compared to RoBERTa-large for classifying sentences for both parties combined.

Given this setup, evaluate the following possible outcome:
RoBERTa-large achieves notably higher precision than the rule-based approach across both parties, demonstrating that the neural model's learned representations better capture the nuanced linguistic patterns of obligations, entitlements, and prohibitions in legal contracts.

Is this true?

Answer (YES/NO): NO